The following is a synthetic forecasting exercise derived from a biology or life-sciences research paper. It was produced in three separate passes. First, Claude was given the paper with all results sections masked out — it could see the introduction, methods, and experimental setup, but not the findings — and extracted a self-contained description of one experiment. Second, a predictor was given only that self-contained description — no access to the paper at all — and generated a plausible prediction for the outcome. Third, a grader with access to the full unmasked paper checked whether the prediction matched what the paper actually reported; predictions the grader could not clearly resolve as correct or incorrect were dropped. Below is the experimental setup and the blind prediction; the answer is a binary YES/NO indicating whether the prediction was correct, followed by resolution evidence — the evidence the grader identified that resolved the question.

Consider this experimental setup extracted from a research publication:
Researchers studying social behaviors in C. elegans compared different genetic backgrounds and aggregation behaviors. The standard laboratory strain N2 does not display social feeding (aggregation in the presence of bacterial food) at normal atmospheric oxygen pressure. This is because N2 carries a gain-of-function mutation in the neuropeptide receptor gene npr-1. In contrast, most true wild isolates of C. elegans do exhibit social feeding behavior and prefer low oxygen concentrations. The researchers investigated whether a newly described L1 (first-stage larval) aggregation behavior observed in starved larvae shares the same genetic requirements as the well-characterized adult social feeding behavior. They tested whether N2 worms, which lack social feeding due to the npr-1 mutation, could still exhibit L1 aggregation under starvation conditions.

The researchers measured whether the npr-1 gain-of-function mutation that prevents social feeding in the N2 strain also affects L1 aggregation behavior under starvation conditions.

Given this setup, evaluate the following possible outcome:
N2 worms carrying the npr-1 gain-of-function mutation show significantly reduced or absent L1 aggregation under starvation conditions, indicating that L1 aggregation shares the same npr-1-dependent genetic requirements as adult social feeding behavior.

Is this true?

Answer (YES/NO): NO